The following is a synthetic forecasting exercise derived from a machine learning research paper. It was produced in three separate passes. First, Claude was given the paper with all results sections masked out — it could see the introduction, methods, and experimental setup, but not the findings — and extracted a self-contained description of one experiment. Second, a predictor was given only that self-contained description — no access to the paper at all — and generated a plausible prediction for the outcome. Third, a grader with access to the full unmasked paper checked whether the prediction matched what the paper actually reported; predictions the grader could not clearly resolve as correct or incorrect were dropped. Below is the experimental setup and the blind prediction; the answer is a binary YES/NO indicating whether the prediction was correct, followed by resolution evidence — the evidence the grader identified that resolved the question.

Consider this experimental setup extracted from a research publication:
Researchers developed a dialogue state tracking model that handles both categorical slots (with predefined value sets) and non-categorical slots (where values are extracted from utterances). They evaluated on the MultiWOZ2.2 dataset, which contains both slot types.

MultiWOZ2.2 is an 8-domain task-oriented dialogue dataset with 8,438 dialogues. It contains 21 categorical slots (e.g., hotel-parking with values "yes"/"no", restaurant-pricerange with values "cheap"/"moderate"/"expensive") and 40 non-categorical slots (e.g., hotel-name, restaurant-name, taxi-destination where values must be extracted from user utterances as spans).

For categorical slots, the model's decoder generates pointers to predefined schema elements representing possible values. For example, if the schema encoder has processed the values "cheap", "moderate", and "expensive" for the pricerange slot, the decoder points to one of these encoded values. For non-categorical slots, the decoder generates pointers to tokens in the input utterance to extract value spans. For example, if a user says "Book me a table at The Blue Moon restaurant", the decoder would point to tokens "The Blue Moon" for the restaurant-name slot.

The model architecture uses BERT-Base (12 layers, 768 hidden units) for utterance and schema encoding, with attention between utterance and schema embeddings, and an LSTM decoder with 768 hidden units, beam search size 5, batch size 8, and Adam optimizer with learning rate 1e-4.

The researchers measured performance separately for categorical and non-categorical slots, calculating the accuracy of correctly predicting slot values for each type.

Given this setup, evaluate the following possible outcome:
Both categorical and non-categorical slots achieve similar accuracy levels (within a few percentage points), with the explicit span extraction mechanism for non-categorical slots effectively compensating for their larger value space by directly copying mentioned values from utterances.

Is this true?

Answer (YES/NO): NO